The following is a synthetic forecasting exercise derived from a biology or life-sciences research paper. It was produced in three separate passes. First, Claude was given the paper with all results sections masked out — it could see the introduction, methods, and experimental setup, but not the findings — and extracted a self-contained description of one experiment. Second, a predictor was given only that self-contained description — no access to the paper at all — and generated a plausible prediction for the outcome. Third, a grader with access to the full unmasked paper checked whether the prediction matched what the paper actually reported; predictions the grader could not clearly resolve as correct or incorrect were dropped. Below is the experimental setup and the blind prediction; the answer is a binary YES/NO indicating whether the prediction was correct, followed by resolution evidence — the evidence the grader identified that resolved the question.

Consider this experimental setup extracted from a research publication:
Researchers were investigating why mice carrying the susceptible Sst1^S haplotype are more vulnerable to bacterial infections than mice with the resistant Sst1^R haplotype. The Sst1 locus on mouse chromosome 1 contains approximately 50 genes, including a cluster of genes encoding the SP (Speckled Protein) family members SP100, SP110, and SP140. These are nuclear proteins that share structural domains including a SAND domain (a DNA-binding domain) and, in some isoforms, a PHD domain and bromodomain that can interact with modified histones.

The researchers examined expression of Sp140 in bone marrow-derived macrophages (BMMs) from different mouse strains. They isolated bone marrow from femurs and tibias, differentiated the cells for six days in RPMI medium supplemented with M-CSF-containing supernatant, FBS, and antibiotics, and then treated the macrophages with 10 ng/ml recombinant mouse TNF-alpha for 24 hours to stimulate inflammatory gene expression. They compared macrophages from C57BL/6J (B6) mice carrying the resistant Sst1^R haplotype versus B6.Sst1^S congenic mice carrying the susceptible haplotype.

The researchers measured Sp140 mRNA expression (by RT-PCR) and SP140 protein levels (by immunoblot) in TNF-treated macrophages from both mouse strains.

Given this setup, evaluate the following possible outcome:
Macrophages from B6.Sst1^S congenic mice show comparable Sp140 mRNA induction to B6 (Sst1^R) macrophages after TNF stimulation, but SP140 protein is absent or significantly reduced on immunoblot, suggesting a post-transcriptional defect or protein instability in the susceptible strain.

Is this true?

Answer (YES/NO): NO